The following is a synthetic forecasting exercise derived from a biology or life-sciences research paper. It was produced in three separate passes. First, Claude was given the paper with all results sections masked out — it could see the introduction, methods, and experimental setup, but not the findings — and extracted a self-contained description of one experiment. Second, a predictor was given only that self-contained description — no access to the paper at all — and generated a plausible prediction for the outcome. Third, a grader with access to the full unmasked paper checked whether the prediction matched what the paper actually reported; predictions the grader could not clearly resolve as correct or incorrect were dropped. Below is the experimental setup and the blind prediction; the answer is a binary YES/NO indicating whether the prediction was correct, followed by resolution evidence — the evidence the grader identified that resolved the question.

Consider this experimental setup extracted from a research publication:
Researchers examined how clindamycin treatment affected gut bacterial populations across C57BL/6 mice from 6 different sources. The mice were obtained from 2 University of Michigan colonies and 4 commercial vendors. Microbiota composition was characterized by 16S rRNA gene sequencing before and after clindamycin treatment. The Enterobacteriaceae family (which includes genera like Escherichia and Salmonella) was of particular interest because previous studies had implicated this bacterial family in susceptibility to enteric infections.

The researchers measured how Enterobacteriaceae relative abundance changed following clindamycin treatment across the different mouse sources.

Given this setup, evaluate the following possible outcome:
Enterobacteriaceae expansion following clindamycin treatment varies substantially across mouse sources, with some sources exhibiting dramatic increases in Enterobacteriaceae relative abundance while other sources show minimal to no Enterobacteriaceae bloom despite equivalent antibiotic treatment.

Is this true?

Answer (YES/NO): NO